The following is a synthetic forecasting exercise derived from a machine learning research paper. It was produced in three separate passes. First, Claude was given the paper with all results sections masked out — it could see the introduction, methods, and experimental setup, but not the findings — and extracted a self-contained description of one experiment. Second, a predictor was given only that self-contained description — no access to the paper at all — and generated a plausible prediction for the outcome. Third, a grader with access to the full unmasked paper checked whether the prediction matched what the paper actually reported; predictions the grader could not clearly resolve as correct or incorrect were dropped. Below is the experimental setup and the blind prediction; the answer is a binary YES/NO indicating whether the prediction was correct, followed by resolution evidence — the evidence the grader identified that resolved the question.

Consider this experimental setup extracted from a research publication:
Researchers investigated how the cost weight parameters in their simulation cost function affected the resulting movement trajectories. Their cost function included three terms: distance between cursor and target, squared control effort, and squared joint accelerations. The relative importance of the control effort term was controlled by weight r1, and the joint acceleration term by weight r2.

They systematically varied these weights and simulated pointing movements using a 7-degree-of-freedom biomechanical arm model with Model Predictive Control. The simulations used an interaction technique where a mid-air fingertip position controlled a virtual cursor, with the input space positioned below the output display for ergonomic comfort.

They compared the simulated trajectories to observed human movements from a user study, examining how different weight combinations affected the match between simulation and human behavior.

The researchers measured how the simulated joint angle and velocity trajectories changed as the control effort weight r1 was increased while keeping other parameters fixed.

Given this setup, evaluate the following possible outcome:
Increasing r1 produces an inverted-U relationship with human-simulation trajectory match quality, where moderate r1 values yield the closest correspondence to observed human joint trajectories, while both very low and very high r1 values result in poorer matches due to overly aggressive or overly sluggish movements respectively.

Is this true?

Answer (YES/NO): NO